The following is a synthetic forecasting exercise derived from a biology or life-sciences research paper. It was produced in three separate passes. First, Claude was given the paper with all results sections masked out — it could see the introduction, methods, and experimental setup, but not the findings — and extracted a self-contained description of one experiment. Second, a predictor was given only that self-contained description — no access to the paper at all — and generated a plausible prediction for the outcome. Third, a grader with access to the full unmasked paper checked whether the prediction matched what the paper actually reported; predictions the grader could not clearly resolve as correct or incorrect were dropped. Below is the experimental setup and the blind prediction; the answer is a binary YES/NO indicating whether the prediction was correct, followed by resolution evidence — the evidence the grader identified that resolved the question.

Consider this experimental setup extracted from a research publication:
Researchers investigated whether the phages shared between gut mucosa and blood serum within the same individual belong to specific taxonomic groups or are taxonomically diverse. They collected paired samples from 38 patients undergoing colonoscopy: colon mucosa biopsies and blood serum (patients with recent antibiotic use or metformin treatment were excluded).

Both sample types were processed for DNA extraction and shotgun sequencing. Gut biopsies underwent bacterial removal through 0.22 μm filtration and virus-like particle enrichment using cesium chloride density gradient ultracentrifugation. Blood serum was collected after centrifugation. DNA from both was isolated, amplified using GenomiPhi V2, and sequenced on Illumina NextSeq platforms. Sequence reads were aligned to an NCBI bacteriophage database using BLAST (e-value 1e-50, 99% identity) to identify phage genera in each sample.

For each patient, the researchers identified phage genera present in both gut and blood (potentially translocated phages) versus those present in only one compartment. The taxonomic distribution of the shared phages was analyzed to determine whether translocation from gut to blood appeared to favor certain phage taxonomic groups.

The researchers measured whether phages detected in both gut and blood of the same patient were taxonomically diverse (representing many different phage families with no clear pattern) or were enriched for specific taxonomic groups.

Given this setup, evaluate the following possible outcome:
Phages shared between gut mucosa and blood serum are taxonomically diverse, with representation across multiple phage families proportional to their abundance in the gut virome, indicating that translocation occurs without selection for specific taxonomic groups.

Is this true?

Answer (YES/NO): NO